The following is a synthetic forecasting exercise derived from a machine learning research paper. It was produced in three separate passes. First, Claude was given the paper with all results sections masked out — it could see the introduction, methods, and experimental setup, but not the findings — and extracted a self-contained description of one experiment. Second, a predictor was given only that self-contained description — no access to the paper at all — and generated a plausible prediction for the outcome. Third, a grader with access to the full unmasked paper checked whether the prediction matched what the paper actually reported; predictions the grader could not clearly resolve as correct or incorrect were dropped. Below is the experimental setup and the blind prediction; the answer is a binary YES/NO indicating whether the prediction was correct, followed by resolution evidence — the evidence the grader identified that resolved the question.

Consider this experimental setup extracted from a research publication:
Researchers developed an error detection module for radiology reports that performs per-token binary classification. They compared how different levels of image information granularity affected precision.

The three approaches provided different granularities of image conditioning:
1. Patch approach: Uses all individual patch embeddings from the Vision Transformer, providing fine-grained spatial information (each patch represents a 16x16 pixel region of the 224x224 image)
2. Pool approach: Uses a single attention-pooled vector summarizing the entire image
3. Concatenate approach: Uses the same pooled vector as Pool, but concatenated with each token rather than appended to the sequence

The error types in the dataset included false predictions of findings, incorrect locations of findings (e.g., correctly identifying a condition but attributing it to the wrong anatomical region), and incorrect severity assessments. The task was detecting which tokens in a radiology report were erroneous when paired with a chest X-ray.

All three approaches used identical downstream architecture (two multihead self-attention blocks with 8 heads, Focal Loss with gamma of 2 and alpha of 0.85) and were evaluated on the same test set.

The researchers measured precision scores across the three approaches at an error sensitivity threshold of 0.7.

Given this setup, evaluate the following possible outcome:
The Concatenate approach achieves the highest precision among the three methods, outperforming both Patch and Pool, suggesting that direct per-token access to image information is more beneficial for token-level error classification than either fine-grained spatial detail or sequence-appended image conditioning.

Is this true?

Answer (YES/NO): NO